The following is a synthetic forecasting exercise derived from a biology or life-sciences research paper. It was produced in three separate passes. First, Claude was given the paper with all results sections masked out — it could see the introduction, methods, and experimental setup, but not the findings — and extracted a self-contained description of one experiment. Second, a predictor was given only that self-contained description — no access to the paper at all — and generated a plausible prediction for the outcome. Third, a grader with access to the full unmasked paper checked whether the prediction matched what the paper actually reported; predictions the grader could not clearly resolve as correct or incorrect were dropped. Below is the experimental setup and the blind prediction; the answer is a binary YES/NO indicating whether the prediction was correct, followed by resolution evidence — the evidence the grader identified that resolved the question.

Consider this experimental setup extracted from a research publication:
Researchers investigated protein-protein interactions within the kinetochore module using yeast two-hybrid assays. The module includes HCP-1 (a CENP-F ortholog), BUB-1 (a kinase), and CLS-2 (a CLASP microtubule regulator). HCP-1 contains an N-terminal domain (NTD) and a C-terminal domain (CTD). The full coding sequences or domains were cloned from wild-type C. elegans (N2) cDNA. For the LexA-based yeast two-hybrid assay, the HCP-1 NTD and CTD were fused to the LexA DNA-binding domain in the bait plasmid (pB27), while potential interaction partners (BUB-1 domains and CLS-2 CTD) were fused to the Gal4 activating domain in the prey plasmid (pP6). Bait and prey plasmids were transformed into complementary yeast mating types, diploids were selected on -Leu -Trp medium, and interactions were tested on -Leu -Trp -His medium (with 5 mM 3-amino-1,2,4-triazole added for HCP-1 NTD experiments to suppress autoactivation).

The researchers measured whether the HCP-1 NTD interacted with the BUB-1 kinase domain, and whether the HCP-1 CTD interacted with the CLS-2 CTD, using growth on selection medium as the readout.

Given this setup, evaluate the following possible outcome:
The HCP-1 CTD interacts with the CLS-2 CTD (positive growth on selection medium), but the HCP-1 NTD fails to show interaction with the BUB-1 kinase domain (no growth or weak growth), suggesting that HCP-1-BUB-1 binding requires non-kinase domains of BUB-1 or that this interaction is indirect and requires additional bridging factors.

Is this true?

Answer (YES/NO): NO